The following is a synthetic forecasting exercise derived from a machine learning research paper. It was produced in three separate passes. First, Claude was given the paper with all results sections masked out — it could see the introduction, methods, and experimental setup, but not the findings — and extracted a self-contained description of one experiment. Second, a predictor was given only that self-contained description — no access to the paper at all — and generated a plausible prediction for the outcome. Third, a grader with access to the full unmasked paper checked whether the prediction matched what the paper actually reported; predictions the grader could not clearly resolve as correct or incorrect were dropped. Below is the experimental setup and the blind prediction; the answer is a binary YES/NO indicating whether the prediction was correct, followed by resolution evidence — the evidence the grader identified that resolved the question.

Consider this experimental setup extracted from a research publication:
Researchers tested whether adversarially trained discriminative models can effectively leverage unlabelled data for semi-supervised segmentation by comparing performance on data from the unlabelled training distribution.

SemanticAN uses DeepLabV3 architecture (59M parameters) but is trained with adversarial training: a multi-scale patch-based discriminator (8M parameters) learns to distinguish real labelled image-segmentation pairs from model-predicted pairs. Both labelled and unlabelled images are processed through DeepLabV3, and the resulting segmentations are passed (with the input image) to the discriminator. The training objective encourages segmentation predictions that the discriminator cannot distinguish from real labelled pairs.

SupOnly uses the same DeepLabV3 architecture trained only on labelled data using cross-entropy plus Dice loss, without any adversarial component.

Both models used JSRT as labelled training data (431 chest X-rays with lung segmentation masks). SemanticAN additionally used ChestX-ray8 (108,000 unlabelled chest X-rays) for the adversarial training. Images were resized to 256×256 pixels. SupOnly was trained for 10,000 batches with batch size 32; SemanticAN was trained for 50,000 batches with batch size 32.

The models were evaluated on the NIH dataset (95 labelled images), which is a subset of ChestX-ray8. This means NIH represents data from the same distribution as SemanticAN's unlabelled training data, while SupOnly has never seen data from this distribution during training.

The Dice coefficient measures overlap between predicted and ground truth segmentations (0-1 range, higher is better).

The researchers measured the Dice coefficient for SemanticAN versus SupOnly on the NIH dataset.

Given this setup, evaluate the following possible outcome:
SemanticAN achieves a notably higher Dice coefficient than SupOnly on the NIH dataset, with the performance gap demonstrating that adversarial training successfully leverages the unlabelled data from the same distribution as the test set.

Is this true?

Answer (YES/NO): NO